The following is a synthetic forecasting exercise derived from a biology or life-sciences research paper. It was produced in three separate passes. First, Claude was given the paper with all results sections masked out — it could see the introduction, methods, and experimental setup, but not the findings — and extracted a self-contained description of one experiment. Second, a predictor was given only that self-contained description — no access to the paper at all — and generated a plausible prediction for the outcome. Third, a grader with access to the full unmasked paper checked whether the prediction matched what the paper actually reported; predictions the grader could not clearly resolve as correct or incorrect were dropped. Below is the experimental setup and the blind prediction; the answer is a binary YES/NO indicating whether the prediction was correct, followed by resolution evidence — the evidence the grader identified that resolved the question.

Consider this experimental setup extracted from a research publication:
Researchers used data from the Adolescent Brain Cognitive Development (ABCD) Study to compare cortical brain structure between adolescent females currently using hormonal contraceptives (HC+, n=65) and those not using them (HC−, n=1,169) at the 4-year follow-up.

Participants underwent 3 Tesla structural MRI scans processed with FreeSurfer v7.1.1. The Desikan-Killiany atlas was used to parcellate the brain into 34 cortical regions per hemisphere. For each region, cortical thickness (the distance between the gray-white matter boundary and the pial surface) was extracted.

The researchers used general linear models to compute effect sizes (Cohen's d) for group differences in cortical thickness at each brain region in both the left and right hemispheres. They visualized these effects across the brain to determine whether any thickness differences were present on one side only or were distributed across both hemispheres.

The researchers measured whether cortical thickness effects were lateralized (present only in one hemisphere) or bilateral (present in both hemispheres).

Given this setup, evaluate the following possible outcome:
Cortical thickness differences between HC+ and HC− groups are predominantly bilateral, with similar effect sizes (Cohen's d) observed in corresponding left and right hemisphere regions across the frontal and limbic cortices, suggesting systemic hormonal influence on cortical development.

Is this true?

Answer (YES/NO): NO